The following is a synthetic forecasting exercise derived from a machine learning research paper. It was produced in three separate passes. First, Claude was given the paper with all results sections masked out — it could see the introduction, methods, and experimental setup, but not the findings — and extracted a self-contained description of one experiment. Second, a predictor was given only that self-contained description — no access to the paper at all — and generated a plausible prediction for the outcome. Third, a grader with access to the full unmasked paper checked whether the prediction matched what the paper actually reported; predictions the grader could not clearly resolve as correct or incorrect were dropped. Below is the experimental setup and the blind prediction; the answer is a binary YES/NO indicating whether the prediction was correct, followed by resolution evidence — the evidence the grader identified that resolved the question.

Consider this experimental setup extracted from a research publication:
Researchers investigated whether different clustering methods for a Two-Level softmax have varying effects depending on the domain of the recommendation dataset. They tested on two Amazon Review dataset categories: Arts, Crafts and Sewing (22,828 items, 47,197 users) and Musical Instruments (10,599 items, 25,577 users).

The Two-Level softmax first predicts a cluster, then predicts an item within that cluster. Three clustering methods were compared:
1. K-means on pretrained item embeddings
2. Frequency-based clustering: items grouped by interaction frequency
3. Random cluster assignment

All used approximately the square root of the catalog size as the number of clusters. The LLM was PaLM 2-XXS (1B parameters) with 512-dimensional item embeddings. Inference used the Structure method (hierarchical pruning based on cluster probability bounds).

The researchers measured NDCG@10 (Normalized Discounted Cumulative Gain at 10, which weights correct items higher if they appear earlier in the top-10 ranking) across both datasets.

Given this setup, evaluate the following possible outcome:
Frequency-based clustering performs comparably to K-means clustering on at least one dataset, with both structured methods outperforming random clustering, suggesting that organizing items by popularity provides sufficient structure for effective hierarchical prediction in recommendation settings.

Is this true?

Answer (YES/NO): NO